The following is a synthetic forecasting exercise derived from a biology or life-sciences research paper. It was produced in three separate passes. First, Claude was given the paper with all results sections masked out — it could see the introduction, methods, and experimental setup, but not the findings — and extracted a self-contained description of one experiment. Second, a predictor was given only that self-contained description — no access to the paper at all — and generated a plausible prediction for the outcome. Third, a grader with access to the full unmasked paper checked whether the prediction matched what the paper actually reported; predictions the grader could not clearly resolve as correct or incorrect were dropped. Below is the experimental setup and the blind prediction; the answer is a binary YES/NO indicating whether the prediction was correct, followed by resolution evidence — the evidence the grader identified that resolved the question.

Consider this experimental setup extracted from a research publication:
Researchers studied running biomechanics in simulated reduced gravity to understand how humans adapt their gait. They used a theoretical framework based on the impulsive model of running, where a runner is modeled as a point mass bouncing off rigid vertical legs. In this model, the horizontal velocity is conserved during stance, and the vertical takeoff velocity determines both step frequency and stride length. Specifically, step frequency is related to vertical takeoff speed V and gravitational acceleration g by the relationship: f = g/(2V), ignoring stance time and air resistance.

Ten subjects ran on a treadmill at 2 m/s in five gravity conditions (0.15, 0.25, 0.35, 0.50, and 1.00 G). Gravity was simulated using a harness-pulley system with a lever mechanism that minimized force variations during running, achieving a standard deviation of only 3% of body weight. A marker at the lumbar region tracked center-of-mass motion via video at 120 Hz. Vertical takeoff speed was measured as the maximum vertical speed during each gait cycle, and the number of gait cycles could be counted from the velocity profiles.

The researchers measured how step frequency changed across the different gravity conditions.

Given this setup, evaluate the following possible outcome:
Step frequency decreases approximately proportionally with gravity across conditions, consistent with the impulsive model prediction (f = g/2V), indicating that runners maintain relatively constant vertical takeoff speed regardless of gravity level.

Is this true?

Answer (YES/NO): NO